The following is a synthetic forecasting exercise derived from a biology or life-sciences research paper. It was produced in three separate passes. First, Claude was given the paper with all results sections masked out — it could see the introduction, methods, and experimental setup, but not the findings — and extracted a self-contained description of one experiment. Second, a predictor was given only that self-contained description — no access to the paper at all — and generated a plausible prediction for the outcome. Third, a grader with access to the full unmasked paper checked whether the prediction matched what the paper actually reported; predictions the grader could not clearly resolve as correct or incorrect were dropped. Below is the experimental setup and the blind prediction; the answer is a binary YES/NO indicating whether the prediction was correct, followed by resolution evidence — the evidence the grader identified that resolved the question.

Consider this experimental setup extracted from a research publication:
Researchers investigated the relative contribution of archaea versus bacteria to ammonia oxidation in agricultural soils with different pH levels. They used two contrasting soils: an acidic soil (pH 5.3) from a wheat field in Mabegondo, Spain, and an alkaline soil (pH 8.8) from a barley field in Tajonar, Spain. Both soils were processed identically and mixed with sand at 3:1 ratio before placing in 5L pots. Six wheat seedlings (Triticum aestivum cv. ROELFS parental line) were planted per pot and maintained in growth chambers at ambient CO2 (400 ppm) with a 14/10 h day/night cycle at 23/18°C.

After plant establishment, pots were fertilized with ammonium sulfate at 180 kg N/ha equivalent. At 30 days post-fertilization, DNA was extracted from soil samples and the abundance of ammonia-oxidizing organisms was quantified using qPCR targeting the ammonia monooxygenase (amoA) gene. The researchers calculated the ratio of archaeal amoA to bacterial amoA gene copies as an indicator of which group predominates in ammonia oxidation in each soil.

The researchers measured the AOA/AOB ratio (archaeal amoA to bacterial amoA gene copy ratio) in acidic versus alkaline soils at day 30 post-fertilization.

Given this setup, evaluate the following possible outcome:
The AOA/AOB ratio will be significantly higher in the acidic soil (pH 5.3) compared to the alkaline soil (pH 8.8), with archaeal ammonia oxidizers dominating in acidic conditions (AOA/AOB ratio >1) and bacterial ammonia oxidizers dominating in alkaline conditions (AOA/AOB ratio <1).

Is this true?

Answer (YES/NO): NO